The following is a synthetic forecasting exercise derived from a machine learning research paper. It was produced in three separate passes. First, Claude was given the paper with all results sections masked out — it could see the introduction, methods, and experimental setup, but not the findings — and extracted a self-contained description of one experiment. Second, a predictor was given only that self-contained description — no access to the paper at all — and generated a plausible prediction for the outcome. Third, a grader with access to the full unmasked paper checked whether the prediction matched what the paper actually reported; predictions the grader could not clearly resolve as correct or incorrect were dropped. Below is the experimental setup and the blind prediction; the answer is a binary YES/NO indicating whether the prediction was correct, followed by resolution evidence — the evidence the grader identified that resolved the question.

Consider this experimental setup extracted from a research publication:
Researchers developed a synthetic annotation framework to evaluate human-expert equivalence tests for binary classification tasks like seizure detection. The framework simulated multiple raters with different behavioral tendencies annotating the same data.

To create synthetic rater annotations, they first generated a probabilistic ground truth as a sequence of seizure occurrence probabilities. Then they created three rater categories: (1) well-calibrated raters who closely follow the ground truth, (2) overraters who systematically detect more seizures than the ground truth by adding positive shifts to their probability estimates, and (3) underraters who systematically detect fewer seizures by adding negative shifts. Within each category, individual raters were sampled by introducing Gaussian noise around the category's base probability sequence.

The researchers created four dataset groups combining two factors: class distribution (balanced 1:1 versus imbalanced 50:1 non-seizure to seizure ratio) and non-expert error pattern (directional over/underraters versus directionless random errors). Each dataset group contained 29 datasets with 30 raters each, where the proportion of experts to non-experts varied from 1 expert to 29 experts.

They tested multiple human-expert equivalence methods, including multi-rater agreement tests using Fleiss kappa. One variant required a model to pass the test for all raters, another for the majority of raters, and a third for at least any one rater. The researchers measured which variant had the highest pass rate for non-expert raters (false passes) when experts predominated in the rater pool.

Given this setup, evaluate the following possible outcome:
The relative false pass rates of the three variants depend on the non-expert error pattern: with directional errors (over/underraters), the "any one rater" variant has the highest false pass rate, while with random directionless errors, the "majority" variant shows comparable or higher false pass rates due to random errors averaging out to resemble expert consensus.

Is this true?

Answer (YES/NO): NO